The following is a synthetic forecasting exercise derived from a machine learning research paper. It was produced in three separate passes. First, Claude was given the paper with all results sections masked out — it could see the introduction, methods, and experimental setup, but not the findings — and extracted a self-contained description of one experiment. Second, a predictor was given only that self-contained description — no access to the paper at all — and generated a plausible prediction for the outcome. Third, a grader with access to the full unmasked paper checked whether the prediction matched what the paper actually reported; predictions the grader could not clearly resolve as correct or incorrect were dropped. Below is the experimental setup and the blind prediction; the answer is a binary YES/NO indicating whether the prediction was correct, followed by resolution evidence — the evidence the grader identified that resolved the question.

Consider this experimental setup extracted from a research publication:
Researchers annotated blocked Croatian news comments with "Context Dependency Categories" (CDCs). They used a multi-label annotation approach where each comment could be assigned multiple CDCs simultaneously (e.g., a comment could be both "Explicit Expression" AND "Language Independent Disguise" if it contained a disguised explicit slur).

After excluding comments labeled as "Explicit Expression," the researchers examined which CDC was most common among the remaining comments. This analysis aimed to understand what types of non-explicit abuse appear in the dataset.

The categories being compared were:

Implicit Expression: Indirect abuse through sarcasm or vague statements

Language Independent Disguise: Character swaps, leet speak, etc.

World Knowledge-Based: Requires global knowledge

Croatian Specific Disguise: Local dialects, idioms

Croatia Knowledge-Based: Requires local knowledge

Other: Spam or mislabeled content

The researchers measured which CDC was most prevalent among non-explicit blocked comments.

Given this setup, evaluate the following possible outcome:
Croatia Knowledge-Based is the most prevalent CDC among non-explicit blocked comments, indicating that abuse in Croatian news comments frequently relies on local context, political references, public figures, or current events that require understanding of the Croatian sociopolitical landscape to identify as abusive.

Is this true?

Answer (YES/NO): NO